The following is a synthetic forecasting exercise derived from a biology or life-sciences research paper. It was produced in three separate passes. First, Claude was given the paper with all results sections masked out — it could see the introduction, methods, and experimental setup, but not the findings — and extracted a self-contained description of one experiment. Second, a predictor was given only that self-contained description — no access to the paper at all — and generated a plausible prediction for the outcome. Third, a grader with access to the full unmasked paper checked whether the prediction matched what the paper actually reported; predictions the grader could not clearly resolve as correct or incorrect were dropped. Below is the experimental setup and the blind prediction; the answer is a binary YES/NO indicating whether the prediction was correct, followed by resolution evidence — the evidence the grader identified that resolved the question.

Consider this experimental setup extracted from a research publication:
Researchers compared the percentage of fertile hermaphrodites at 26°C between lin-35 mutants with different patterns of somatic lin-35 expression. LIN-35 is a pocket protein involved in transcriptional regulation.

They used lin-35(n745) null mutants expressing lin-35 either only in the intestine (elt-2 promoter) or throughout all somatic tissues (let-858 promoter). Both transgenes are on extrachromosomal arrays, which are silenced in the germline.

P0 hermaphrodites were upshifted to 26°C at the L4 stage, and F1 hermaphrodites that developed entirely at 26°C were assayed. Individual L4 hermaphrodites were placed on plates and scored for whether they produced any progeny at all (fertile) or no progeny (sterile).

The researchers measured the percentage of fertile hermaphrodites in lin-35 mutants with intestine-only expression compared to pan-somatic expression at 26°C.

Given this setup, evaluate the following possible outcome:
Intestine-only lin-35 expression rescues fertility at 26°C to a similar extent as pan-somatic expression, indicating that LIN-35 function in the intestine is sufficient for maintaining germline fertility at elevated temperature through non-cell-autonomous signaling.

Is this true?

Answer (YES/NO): NO